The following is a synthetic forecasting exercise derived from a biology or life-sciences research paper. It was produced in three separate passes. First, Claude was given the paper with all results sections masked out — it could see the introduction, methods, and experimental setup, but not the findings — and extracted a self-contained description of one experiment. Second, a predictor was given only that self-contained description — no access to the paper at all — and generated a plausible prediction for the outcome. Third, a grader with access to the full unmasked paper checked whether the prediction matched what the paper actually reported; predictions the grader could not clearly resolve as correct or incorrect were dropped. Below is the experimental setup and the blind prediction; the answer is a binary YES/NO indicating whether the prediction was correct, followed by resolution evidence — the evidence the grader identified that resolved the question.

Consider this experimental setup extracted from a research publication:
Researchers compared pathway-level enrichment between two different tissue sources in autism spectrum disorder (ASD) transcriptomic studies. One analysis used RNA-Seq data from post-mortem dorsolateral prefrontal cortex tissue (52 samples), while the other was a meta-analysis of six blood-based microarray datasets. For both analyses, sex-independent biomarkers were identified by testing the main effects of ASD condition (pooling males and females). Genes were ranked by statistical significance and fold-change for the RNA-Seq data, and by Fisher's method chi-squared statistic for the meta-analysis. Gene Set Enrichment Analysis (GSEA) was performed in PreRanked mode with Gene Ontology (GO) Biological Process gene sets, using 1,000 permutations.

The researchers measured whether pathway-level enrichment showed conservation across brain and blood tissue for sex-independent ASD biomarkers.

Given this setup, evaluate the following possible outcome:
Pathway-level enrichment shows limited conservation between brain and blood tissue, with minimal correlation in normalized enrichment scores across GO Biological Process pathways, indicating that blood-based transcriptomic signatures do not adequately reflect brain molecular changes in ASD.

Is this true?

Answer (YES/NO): NO